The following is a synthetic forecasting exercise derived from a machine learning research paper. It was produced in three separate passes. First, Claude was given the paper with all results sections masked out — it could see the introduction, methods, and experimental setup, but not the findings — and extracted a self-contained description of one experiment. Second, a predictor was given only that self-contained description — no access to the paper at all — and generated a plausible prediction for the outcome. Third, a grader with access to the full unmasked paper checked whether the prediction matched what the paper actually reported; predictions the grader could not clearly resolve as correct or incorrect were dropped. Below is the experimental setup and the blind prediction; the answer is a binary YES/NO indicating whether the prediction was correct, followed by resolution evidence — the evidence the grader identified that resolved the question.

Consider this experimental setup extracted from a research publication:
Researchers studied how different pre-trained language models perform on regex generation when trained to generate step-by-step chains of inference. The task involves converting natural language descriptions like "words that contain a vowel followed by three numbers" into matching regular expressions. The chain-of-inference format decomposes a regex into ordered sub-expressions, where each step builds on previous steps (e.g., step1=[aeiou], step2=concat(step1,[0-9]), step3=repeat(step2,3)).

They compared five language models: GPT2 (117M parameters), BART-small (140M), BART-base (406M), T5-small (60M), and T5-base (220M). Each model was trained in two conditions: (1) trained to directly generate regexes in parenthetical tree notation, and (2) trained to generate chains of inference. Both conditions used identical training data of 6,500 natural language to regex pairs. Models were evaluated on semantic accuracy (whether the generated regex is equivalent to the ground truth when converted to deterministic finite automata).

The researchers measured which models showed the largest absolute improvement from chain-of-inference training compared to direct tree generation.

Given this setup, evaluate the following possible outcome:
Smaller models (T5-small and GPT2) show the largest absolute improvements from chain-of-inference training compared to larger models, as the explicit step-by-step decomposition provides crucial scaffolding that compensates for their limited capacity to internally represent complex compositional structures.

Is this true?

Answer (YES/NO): NO